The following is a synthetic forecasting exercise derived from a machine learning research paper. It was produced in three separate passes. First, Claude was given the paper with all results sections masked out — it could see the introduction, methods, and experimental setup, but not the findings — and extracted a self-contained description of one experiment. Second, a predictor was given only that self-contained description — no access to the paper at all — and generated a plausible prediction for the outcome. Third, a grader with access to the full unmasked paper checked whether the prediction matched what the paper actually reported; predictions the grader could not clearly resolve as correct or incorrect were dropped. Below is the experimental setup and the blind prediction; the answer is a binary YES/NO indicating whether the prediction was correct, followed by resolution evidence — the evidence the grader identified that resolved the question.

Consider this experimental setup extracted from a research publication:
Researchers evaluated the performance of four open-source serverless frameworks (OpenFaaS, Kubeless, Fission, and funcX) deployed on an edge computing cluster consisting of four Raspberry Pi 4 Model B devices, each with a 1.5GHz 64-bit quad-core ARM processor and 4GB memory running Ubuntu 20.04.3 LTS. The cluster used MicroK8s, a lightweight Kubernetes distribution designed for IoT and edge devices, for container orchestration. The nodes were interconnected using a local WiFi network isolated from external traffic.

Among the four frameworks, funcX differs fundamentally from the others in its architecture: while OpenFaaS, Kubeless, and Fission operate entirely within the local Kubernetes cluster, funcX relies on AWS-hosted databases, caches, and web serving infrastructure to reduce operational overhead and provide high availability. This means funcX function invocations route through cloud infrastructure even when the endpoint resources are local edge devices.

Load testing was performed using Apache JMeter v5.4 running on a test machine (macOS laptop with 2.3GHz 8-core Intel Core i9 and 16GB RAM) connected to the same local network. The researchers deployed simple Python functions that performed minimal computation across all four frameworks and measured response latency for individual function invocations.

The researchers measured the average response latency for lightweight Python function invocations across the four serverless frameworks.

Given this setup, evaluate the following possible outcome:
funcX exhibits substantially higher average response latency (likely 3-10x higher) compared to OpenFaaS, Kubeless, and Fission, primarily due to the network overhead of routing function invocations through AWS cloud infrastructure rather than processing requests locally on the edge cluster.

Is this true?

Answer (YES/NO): NO